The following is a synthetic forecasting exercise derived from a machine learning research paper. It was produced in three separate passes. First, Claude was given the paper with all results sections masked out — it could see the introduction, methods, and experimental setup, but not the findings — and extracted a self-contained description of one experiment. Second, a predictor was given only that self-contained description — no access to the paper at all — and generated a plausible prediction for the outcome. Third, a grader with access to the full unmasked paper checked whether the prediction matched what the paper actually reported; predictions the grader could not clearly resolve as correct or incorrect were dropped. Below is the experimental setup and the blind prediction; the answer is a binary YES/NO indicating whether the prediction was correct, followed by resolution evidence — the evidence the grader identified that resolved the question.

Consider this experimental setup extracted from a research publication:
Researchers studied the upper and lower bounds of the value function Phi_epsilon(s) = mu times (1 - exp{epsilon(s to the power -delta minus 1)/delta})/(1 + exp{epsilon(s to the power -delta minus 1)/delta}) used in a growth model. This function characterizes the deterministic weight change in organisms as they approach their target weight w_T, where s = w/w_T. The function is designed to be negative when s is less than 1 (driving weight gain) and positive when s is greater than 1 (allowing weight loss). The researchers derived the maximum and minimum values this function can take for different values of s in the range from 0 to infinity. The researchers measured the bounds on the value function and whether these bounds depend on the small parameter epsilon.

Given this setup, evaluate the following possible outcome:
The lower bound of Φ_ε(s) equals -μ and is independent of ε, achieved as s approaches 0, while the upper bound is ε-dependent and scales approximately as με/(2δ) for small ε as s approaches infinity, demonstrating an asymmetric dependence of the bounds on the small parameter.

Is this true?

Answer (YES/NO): YES